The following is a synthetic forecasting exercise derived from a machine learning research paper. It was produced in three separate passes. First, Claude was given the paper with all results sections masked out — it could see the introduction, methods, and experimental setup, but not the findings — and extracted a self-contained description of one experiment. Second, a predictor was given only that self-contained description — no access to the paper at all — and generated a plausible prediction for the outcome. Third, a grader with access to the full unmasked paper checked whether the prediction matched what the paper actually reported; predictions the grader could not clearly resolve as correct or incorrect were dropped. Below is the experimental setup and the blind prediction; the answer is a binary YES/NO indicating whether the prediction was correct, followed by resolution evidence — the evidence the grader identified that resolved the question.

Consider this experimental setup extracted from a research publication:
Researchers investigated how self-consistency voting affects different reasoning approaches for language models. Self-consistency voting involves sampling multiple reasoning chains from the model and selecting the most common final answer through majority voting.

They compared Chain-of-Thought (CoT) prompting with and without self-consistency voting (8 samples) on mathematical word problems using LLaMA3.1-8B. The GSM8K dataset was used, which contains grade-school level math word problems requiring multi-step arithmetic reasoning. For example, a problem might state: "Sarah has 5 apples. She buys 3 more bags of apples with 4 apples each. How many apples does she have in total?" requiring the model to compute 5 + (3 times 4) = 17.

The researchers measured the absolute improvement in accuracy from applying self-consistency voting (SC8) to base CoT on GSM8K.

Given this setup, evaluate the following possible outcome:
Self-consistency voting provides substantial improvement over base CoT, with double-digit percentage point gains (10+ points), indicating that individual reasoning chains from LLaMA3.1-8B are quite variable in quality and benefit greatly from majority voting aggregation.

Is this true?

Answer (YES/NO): NO